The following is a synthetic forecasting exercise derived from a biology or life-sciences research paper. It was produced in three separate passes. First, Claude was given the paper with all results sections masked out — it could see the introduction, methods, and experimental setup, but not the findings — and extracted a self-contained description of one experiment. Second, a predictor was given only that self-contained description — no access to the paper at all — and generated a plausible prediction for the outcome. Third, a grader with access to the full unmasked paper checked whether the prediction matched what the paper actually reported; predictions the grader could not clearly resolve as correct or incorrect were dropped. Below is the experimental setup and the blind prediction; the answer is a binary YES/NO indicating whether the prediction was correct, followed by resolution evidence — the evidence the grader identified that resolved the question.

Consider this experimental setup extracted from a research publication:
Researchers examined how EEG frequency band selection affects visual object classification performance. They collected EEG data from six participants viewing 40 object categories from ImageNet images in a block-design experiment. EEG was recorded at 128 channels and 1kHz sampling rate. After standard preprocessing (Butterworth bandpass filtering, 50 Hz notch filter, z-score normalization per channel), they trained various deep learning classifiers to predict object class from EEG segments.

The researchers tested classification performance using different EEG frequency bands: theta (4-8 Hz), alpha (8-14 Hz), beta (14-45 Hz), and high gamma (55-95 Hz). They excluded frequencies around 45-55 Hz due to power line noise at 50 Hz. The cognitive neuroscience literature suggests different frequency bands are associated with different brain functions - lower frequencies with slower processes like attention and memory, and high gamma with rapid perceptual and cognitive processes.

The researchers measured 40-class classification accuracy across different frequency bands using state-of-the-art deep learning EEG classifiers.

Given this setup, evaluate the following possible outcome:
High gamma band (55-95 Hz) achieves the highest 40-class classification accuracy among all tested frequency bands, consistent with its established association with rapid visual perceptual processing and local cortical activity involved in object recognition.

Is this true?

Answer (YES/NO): YES